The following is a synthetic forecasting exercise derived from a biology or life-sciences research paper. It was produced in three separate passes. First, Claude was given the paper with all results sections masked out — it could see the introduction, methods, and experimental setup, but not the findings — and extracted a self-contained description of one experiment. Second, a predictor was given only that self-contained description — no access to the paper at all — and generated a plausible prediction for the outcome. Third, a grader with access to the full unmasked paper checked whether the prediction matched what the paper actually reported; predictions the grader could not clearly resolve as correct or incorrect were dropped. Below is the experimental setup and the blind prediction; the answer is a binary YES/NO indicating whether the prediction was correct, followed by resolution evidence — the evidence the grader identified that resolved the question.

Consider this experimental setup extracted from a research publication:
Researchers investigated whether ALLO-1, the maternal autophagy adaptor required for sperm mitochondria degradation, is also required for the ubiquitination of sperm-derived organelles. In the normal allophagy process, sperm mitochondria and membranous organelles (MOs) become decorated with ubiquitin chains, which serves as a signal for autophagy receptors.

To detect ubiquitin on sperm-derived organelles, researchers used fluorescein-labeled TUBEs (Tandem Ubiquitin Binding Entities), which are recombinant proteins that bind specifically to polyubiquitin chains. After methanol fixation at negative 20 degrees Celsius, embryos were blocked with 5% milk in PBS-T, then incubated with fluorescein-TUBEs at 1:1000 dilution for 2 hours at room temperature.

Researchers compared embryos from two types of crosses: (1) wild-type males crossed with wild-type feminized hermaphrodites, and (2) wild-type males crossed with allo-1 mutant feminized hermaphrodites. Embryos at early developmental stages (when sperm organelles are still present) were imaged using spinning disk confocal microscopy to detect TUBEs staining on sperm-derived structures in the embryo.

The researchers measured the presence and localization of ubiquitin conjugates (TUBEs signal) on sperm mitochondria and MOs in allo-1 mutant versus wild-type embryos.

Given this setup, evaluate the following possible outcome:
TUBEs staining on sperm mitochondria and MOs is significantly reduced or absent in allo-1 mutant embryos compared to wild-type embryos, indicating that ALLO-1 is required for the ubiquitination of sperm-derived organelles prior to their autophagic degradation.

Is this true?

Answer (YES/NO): NO